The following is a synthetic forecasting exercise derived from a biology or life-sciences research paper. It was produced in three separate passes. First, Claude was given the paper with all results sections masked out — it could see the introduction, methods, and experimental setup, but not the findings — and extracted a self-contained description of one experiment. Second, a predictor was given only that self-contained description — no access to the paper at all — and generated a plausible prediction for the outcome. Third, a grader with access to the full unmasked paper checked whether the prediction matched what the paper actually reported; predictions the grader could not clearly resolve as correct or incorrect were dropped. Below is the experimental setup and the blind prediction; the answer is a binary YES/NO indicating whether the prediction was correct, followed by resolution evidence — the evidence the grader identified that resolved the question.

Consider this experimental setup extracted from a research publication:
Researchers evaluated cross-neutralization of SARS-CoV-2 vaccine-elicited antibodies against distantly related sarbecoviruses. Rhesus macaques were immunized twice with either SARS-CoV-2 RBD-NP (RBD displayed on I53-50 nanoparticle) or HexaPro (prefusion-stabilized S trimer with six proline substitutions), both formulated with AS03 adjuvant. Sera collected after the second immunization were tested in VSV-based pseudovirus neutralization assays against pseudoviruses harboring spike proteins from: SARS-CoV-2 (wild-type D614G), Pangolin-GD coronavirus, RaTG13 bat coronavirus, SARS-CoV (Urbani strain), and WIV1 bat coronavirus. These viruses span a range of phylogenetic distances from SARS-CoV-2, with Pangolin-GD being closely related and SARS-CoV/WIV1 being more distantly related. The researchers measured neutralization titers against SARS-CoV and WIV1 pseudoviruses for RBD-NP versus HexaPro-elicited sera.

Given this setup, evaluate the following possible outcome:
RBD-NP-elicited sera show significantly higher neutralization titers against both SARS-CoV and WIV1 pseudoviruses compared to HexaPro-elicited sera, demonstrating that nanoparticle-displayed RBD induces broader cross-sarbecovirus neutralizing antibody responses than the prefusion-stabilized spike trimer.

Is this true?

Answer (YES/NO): NO